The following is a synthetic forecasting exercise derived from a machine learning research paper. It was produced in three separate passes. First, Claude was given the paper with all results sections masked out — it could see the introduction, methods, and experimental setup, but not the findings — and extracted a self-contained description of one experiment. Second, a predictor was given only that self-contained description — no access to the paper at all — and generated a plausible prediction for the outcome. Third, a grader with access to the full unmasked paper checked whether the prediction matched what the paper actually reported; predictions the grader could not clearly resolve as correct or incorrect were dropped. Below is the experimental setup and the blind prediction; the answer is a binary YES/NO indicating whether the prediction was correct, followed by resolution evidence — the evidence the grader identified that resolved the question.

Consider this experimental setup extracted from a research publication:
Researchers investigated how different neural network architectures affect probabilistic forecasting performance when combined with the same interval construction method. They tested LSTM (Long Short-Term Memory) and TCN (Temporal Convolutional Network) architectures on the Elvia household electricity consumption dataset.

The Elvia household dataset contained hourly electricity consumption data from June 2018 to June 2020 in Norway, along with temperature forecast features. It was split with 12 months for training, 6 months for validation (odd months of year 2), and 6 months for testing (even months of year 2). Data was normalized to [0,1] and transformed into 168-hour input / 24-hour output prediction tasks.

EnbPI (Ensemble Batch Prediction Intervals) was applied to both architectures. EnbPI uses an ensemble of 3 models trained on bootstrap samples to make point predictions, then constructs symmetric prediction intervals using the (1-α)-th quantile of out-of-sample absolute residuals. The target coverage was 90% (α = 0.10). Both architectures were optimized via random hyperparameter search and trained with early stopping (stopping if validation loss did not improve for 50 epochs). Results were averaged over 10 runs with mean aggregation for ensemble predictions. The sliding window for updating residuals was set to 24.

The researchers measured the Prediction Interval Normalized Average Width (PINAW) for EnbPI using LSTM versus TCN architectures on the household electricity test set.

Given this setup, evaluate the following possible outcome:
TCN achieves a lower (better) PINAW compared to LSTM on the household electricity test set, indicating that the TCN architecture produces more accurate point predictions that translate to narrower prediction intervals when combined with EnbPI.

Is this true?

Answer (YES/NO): NO